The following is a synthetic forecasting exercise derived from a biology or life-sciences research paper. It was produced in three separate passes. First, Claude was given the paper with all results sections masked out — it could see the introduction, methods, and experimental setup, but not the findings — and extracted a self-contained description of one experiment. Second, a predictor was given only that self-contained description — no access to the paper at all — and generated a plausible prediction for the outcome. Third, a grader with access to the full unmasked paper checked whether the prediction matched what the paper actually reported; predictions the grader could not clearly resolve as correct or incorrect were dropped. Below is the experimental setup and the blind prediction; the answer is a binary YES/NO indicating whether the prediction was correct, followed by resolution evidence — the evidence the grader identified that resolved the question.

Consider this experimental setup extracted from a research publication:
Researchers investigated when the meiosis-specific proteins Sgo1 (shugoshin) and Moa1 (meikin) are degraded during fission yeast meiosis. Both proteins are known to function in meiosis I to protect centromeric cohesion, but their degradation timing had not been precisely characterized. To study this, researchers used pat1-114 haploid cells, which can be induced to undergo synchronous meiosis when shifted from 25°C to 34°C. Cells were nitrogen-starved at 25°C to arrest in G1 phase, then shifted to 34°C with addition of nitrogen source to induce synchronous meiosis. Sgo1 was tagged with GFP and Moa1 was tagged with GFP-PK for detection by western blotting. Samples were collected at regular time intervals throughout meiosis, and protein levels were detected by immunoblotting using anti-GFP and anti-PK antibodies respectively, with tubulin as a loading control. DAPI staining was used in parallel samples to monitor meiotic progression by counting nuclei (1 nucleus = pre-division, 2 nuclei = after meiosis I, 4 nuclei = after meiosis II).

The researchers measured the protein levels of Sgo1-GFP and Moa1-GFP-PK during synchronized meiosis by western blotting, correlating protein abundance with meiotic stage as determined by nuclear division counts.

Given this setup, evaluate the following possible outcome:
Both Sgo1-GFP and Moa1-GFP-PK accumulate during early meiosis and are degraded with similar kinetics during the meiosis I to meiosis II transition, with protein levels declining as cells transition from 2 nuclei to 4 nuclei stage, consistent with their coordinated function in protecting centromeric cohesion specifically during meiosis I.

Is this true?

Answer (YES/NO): NO